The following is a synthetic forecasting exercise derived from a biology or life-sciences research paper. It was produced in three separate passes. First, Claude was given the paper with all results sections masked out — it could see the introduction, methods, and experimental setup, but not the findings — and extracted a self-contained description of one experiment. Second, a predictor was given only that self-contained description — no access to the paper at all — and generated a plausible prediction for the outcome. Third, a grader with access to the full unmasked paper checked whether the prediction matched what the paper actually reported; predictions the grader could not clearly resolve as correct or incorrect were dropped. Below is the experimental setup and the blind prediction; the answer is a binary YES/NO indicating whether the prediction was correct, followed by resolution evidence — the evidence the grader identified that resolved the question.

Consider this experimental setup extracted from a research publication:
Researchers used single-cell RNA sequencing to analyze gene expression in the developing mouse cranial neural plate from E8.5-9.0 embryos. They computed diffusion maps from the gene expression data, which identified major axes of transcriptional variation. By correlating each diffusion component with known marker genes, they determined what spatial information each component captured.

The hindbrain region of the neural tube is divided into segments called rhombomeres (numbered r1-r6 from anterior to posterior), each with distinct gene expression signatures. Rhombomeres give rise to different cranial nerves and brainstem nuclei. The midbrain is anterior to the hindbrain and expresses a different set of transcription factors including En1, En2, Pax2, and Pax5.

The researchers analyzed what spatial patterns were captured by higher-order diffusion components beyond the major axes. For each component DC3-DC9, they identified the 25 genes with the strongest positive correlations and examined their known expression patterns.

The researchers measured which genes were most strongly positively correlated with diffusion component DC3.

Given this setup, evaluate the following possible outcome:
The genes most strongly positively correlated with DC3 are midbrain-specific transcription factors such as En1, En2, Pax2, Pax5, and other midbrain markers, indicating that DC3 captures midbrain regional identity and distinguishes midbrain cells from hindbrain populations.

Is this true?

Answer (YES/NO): NO